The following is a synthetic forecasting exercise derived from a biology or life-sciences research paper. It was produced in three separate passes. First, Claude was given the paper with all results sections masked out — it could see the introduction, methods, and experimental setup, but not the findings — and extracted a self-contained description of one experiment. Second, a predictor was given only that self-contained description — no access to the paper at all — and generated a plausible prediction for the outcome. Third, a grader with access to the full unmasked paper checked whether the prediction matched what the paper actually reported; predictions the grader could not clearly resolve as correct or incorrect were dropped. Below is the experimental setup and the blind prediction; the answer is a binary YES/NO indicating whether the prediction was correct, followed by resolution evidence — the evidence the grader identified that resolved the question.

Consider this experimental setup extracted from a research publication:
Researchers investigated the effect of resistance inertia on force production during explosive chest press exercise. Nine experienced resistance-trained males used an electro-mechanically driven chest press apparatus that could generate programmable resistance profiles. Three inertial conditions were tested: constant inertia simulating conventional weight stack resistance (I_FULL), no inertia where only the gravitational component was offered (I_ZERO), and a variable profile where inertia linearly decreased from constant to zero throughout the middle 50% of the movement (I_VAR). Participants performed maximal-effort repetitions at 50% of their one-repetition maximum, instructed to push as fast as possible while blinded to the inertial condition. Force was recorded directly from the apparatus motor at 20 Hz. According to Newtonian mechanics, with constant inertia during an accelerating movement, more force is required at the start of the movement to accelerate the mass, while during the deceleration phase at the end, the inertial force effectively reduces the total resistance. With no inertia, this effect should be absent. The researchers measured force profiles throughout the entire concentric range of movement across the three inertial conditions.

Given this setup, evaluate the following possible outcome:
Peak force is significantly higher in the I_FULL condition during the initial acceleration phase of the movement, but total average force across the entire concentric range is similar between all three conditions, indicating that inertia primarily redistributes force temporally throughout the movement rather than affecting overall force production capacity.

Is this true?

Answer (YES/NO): NO